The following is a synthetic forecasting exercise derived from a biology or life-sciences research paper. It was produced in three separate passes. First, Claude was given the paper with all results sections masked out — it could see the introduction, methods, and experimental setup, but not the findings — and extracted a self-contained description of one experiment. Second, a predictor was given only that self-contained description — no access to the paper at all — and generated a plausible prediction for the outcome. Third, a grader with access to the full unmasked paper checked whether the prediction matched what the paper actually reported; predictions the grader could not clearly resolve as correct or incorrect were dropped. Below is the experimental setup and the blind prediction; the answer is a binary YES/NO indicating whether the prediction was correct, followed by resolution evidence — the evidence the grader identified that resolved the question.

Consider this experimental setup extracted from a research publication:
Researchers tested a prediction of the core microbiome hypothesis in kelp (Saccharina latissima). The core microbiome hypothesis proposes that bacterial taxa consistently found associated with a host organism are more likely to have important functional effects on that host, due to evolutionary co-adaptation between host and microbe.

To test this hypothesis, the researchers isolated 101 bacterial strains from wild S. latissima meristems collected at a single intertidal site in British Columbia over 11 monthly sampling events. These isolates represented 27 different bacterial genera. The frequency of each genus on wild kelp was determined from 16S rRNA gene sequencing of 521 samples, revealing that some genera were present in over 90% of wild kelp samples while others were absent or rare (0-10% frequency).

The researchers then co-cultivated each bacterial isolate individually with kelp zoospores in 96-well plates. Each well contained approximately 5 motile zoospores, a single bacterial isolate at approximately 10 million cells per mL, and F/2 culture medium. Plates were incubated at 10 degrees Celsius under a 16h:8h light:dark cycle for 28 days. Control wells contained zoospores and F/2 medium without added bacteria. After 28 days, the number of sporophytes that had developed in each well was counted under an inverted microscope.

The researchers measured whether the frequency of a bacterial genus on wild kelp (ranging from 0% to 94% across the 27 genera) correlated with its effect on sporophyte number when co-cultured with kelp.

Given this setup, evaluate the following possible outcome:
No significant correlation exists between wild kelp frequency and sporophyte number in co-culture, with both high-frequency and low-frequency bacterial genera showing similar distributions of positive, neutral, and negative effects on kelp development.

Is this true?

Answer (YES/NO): NO